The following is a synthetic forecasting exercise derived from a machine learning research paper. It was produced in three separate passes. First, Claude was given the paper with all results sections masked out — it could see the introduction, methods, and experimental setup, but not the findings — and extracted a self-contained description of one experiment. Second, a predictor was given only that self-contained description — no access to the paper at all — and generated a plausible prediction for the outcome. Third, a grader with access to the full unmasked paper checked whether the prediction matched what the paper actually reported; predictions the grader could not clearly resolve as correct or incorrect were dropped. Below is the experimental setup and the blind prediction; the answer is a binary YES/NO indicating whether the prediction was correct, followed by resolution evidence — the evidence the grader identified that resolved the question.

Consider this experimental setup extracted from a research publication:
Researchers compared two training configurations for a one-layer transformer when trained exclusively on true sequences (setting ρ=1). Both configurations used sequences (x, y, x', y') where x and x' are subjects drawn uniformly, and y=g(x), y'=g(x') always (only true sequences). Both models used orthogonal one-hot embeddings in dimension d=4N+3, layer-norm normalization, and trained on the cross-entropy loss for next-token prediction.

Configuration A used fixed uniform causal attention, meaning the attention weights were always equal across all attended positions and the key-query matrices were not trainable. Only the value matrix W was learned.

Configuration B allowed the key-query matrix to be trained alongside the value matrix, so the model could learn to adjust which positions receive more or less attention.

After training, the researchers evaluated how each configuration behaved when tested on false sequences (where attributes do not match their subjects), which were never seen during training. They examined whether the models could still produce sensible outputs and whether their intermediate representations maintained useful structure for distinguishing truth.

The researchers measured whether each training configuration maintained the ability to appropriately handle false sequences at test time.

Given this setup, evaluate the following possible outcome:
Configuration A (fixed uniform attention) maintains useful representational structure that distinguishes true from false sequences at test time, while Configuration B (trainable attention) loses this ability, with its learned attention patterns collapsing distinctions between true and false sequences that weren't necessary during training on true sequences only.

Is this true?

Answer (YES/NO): YES